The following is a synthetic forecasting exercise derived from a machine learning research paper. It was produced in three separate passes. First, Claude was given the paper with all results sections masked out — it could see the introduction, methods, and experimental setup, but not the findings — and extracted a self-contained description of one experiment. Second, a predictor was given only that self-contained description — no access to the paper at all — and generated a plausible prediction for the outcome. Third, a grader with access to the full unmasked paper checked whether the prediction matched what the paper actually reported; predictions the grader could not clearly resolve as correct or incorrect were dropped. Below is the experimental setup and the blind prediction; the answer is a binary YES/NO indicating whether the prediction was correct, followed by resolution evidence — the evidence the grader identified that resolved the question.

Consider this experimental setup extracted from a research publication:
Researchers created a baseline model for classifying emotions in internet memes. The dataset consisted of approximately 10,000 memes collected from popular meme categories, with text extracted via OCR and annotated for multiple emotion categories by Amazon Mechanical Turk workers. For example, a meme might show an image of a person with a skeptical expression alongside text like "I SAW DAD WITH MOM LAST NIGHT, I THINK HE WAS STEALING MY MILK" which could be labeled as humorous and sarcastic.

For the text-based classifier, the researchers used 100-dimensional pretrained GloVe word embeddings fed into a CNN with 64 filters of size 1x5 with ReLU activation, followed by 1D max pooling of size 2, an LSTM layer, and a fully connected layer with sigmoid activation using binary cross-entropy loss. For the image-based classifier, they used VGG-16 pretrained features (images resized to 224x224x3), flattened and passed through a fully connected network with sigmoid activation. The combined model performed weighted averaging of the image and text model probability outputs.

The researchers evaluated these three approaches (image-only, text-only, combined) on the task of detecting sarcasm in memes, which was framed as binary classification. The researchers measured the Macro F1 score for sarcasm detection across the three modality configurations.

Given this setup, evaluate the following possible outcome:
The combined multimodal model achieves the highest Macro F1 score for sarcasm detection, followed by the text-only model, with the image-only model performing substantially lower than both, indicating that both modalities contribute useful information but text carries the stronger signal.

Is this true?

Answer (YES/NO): NO